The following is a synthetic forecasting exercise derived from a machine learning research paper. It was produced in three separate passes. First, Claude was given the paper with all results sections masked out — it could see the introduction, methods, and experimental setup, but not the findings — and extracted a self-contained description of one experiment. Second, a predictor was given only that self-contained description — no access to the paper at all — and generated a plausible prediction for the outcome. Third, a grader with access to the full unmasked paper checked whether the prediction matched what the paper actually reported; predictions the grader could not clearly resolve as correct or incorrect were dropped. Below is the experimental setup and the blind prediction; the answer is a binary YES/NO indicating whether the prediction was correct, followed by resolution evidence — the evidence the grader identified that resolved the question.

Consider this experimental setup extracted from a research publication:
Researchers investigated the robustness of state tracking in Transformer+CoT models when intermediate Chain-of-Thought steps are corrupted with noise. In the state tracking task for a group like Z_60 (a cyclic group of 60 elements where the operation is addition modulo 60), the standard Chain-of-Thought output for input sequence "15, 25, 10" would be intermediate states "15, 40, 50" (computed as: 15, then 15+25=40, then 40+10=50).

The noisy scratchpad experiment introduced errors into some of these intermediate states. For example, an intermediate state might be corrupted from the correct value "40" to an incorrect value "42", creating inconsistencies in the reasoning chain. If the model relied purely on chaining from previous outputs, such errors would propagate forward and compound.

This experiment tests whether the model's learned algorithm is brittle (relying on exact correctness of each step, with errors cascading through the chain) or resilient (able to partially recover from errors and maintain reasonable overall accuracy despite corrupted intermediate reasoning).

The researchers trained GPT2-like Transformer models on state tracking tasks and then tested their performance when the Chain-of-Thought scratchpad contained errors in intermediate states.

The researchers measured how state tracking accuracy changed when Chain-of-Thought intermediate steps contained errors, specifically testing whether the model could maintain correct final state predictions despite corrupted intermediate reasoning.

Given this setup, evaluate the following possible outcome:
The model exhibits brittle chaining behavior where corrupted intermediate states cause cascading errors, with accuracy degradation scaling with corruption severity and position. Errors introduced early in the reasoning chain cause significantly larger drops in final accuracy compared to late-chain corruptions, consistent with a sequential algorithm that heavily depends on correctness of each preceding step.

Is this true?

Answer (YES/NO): NO